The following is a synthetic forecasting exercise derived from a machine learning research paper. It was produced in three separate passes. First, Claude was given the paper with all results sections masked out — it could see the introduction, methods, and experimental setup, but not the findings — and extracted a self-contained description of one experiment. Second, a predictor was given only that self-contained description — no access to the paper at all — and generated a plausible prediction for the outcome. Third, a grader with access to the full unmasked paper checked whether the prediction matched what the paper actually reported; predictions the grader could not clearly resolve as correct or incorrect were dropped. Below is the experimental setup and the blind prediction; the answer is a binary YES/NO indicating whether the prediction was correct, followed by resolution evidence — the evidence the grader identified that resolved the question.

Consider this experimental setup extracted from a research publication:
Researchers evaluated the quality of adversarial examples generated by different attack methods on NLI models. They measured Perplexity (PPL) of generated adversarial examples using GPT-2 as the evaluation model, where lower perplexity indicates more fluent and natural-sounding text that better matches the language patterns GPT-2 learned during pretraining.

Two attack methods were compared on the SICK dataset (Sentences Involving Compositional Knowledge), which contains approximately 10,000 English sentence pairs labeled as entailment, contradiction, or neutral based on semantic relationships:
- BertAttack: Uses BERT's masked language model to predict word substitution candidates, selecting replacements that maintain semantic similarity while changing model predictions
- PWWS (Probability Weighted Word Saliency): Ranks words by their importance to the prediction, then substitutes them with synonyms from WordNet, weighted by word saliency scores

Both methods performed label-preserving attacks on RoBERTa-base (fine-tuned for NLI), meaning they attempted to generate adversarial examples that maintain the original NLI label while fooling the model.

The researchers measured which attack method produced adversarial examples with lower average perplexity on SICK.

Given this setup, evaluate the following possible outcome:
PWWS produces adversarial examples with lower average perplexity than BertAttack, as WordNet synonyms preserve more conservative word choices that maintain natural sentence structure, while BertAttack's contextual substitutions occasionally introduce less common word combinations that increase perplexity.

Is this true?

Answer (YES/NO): YES